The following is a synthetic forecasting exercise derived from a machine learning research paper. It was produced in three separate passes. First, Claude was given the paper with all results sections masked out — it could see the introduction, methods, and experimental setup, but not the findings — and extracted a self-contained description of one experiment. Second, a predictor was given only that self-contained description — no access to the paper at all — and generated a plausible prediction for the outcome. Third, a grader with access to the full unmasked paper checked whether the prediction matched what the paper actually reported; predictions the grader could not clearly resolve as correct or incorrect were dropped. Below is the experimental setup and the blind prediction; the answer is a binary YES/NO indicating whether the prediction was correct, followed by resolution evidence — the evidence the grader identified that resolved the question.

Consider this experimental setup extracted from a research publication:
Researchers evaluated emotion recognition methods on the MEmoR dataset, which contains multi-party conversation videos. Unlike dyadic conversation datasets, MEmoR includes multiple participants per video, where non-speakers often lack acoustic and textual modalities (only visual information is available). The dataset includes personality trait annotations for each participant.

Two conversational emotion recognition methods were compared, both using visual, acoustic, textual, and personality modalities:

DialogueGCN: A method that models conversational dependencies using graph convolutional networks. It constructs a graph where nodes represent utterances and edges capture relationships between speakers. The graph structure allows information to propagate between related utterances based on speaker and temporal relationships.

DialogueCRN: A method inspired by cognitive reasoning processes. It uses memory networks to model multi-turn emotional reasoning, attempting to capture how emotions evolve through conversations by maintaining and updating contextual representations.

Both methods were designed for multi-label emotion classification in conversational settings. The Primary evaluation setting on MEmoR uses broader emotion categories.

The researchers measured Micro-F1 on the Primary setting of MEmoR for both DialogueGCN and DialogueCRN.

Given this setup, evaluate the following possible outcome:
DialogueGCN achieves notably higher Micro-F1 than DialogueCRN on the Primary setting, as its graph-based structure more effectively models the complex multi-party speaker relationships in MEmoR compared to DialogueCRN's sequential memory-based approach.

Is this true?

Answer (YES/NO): NO